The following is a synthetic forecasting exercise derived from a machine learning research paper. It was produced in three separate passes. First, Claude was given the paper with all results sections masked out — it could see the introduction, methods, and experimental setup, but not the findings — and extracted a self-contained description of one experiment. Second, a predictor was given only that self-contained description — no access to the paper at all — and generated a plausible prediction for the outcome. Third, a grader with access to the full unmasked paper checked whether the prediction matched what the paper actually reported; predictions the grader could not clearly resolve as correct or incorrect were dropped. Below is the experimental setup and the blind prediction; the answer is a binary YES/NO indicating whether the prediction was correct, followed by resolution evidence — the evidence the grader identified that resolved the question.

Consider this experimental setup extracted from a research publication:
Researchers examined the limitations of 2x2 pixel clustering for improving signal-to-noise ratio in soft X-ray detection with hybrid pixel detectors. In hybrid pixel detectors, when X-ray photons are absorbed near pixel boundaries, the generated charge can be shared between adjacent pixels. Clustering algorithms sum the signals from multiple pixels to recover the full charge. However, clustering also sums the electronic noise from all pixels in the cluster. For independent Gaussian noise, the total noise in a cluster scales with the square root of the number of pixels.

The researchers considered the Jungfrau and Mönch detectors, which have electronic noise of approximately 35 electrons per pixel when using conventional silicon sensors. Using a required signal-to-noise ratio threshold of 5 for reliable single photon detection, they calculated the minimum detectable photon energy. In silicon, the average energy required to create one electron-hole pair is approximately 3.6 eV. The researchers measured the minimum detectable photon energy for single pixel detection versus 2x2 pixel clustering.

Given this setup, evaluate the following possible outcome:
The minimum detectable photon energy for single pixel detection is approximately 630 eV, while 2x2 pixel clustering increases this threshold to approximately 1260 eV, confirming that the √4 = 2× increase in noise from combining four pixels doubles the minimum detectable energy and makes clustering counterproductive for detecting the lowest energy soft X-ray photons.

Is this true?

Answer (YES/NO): YES